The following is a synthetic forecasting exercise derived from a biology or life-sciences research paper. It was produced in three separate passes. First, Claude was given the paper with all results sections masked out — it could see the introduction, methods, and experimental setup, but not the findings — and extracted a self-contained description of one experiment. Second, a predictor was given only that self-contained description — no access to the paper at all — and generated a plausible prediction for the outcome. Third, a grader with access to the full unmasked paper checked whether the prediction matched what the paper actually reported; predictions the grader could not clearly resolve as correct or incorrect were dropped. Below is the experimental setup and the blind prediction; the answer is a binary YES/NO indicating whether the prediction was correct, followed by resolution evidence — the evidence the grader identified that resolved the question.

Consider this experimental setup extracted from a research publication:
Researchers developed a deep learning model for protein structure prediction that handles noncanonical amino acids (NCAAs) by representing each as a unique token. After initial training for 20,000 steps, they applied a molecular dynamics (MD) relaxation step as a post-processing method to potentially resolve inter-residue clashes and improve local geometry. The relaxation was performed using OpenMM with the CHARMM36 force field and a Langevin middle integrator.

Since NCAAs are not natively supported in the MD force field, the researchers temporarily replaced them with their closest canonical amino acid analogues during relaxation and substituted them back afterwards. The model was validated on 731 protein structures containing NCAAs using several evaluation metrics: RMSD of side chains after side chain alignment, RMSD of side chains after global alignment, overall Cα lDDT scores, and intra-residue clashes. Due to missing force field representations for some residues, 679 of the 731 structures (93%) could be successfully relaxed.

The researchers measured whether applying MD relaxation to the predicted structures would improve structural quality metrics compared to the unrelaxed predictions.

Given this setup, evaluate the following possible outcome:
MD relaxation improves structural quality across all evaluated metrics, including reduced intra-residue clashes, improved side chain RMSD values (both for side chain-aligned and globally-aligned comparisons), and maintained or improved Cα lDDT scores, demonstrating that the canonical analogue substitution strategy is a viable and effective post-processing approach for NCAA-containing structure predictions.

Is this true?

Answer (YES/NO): NO